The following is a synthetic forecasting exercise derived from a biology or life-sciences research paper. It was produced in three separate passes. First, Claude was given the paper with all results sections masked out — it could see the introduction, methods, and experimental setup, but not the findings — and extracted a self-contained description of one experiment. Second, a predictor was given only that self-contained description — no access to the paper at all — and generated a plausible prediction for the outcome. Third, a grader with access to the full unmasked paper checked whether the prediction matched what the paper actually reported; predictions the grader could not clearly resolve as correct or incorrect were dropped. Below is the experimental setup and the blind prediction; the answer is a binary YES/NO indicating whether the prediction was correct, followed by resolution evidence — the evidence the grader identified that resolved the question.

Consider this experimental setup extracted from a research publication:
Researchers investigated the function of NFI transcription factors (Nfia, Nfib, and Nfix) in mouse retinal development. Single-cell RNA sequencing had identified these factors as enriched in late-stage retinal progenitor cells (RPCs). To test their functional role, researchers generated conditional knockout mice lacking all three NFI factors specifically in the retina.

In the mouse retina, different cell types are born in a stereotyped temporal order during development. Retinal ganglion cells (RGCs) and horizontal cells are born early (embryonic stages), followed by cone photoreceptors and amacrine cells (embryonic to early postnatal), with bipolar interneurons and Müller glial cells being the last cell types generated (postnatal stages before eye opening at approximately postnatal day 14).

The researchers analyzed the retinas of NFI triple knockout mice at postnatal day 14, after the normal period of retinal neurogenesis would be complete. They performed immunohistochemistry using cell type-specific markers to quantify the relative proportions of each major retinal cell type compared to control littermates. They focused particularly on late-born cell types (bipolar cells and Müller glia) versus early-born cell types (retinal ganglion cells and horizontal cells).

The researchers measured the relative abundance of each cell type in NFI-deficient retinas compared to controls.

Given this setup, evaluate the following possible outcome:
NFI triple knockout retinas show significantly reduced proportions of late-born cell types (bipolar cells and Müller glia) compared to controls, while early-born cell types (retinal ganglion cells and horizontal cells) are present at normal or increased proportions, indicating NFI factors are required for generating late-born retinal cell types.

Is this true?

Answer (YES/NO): YES